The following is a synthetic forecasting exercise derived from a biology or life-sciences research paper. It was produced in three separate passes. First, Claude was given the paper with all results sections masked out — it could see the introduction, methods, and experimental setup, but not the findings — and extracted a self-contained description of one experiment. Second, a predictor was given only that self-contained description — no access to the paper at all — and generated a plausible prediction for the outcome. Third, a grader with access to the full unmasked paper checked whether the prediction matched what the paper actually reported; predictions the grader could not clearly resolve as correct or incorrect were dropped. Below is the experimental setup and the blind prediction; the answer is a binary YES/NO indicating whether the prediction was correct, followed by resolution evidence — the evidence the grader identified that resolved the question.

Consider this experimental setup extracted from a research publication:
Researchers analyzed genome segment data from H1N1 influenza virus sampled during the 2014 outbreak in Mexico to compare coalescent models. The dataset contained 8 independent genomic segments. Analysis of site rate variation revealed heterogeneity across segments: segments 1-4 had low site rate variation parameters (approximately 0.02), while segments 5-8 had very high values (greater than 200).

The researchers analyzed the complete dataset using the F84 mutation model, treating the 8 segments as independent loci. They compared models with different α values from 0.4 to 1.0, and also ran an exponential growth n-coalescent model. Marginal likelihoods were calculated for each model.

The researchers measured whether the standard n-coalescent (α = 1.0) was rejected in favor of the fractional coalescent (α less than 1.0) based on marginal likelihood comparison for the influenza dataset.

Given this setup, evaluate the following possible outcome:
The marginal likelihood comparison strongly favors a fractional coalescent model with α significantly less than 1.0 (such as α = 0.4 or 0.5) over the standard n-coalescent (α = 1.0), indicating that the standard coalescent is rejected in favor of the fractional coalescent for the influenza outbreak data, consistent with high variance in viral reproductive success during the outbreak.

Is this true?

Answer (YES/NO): NO